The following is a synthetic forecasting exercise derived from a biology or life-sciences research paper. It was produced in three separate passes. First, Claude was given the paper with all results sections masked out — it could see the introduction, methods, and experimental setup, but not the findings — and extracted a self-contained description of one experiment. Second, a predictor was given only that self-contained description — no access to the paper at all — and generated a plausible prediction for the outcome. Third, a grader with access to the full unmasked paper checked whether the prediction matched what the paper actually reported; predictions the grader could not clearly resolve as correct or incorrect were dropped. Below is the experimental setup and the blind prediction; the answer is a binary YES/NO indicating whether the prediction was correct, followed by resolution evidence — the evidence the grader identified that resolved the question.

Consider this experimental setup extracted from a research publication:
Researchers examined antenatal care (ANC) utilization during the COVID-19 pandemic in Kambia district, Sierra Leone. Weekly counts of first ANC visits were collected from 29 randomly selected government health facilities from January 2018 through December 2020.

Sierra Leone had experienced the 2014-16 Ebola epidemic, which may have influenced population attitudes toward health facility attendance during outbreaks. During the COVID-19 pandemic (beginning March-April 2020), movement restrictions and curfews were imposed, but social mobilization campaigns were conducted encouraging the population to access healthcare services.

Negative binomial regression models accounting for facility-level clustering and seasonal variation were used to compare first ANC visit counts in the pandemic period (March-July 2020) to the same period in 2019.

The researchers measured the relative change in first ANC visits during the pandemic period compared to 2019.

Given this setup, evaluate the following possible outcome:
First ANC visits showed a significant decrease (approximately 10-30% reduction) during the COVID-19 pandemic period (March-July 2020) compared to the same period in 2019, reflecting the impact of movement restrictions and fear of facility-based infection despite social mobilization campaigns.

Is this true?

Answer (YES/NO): NO